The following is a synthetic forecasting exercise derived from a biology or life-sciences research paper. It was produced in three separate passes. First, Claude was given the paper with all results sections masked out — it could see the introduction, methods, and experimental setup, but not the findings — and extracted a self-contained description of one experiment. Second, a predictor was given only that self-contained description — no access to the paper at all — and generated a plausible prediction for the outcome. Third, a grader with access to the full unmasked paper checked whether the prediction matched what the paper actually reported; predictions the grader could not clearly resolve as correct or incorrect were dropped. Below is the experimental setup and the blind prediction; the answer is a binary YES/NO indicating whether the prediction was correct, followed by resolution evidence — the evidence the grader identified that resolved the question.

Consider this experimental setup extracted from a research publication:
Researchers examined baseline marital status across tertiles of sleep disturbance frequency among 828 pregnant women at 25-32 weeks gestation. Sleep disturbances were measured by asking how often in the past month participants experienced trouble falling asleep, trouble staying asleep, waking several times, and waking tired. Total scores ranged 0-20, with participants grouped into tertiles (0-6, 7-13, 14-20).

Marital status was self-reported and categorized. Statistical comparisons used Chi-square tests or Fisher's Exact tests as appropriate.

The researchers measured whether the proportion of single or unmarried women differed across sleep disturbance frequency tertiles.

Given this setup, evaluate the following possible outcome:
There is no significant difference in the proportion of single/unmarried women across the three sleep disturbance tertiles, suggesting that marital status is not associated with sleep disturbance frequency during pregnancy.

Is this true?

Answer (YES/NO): NO